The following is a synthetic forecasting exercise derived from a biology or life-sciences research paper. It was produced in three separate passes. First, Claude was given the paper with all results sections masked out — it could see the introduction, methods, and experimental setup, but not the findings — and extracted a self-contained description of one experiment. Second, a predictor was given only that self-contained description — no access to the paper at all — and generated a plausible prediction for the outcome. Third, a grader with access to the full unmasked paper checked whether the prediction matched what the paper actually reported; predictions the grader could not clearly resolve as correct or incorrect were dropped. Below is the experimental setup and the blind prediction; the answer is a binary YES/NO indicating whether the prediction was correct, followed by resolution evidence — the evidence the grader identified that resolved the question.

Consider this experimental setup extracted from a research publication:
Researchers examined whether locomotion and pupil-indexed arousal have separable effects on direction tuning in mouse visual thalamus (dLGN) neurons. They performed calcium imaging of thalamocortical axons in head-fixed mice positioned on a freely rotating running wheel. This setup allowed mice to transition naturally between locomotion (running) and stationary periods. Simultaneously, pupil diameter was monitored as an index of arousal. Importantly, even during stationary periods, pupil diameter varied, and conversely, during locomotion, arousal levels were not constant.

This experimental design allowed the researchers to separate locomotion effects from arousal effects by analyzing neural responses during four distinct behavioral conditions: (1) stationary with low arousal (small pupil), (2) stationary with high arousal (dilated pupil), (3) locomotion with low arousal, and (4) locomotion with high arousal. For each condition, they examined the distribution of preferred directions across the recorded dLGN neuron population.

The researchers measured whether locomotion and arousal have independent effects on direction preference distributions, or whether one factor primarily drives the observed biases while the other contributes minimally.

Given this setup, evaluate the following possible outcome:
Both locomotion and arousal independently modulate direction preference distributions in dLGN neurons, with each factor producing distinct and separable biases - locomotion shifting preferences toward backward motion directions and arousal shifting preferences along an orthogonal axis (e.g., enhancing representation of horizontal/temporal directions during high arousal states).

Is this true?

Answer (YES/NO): NO